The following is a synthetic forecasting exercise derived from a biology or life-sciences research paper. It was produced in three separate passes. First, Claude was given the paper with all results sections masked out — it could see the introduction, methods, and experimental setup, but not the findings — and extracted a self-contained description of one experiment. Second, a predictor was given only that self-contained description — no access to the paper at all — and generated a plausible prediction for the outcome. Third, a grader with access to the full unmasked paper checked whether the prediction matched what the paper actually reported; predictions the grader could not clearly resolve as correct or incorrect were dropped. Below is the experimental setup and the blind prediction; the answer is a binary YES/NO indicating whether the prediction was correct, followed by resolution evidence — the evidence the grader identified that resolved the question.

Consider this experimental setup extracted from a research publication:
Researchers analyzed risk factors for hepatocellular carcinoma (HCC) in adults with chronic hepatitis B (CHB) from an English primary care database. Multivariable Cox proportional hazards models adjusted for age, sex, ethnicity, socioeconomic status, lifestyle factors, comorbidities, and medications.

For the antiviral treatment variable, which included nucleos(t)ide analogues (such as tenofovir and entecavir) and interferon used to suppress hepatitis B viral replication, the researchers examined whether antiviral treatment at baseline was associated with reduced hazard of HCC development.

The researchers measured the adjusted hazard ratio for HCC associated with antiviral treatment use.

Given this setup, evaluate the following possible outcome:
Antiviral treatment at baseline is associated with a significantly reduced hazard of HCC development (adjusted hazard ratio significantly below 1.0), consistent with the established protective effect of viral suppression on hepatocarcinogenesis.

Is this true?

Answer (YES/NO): NO